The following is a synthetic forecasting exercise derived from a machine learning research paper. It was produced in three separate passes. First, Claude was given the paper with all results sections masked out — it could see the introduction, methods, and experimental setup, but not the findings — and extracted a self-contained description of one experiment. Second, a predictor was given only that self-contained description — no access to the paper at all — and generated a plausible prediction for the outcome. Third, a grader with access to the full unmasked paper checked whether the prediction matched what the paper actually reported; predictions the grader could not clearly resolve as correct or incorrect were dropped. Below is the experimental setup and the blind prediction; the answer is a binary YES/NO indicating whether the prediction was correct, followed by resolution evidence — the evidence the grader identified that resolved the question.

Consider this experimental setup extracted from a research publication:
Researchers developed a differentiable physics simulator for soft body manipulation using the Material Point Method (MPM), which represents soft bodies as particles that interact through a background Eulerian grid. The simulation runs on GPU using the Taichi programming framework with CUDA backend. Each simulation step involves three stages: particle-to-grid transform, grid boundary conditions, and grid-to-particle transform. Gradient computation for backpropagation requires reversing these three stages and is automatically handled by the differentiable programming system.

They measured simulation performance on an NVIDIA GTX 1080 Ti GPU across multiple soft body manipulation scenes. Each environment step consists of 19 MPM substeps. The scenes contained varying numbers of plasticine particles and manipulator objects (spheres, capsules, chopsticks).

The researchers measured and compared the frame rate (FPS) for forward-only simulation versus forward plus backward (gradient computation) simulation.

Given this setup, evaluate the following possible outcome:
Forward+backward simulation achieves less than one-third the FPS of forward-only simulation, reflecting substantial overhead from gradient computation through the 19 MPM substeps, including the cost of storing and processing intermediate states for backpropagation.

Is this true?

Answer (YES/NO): NO